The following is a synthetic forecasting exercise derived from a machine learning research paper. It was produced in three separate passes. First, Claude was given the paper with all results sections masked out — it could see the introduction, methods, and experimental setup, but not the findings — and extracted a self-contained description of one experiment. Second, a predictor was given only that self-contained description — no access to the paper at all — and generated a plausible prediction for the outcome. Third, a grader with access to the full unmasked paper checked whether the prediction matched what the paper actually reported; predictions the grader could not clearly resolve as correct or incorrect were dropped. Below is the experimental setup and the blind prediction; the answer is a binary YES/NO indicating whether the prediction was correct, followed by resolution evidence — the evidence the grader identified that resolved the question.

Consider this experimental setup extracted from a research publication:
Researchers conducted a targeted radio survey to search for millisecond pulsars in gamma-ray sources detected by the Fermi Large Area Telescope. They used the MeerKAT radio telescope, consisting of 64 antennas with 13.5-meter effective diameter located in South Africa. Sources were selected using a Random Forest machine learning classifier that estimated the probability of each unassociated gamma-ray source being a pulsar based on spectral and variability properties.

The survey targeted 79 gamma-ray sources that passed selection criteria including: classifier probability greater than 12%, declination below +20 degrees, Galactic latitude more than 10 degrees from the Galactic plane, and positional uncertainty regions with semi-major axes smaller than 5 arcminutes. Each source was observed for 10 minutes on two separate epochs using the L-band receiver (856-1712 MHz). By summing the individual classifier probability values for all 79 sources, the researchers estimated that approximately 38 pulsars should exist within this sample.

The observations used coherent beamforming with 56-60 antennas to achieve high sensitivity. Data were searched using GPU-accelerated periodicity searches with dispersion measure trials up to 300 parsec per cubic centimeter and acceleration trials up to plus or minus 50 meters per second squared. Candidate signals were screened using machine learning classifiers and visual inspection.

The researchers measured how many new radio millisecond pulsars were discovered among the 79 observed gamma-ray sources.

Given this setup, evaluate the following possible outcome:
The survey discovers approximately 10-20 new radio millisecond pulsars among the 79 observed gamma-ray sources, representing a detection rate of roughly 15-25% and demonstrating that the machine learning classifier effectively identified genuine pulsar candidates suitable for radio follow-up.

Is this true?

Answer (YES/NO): NO